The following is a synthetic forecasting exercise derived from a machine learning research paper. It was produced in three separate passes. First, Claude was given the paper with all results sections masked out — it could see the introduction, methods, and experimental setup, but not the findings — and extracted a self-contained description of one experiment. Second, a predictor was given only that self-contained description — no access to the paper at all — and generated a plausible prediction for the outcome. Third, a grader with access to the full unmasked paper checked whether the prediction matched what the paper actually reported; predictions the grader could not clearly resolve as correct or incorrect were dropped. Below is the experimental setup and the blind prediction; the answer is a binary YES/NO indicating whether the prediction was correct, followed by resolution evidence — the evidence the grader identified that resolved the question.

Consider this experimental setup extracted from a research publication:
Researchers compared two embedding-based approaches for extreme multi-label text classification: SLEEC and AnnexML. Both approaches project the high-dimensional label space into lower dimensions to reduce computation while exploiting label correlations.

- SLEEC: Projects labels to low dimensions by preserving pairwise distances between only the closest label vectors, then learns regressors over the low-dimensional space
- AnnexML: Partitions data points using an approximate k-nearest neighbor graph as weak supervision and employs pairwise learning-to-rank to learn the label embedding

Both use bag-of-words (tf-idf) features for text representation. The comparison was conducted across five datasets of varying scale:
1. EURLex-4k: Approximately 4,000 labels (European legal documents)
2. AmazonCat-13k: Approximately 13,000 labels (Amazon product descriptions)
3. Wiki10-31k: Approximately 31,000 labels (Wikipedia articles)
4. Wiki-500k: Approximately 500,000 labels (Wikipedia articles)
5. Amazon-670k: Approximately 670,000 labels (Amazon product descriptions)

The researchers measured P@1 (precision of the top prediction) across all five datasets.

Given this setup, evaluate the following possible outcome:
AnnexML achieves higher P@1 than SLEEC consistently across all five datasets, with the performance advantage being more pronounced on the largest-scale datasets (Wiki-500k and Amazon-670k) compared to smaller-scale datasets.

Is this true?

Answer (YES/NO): YES